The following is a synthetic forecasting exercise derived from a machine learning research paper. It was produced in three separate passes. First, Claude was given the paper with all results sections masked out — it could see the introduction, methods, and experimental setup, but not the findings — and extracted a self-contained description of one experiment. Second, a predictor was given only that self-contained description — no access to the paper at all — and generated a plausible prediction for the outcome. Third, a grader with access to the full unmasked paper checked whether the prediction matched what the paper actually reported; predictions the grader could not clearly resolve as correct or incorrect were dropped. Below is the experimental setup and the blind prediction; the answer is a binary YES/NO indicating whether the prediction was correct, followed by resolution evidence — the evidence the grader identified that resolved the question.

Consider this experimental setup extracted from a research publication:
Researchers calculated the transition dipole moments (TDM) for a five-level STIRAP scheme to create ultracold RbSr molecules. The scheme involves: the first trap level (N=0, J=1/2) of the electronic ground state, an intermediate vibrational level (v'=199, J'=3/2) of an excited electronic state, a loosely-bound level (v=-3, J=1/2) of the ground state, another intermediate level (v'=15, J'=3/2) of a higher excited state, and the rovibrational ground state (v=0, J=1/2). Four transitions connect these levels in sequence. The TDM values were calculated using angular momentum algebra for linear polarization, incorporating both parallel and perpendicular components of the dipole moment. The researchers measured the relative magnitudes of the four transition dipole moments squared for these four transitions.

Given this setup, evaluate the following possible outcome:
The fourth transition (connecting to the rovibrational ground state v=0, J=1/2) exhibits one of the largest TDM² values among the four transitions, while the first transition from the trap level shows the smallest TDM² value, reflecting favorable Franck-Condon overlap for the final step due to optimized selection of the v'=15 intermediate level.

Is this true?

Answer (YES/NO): YES